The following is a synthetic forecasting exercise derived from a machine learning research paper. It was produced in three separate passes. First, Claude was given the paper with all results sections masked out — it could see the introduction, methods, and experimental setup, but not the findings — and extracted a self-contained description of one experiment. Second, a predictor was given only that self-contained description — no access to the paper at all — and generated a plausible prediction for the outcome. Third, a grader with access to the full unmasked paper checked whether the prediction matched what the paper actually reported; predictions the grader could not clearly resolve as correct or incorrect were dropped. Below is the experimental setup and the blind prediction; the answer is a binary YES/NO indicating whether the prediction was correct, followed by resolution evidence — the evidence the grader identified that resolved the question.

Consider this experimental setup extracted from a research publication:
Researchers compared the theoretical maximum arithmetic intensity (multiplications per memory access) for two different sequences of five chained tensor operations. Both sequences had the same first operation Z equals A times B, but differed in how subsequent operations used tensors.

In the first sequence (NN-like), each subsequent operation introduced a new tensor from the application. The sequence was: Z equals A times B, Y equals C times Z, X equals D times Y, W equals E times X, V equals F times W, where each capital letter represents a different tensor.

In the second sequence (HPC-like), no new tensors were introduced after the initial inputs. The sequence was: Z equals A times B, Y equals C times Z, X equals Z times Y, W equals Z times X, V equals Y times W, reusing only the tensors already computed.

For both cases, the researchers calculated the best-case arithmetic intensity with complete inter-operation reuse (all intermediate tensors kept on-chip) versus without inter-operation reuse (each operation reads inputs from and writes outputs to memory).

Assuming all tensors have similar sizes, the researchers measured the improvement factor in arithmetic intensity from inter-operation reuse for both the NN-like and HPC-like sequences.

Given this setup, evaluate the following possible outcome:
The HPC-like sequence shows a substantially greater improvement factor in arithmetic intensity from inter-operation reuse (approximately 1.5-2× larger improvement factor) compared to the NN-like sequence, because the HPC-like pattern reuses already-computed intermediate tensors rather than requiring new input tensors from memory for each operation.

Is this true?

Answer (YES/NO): YES